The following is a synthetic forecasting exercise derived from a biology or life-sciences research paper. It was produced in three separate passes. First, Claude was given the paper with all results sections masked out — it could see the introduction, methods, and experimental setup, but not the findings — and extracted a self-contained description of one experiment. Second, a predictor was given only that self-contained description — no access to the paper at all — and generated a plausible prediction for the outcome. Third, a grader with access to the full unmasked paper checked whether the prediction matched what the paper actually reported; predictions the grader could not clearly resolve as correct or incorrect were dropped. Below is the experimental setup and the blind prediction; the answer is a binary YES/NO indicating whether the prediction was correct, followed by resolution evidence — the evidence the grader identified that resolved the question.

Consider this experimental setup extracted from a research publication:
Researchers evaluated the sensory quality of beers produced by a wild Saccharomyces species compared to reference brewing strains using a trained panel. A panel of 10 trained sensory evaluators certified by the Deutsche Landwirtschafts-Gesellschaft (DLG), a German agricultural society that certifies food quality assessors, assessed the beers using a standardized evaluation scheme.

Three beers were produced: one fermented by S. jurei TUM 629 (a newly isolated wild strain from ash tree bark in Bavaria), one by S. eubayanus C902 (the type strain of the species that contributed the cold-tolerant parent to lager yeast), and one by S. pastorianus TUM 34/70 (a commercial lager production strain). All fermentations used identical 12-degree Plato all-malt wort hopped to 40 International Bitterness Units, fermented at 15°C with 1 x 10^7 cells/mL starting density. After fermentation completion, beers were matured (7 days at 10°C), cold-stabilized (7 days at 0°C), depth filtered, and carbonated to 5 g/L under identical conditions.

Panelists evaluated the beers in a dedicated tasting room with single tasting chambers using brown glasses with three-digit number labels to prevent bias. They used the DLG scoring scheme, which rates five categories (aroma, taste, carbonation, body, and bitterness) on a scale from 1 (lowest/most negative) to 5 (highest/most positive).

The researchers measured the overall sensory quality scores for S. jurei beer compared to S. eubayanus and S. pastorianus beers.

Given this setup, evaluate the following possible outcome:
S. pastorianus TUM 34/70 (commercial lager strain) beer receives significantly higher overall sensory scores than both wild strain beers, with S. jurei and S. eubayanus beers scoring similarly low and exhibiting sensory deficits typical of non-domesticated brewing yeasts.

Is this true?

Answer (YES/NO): NO